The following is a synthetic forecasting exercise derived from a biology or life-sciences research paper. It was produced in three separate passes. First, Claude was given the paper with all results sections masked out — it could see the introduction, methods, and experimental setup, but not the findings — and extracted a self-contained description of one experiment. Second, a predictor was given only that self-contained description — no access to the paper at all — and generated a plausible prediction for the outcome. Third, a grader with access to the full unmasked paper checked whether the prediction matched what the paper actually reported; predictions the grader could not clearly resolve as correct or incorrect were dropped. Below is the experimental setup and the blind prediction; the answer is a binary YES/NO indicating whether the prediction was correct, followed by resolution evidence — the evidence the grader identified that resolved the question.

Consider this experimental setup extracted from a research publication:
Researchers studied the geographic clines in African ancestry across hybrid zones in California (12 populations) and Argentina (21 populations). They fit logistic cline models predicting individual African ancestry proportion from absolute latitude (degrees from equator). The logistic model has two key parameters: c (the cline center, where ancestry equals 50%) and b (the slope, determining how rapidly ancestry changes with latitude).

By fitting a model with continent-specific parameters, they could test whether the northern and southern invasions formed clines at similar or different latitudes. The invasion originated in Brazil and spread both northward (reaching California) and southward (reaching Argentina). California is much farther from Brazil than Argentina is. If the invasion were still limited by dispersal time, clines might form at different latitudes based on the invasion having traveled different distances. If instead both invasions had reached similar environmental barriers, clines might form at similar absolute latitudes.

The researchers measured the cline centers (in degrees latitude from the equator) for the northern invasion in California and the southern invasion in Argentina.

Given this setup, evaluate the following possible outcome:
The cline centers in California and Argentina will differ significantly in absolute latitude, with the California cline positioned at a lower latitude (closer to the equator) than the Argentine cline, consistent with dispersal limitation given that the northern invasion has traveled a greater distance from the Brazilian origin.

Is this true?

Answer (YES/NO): NO